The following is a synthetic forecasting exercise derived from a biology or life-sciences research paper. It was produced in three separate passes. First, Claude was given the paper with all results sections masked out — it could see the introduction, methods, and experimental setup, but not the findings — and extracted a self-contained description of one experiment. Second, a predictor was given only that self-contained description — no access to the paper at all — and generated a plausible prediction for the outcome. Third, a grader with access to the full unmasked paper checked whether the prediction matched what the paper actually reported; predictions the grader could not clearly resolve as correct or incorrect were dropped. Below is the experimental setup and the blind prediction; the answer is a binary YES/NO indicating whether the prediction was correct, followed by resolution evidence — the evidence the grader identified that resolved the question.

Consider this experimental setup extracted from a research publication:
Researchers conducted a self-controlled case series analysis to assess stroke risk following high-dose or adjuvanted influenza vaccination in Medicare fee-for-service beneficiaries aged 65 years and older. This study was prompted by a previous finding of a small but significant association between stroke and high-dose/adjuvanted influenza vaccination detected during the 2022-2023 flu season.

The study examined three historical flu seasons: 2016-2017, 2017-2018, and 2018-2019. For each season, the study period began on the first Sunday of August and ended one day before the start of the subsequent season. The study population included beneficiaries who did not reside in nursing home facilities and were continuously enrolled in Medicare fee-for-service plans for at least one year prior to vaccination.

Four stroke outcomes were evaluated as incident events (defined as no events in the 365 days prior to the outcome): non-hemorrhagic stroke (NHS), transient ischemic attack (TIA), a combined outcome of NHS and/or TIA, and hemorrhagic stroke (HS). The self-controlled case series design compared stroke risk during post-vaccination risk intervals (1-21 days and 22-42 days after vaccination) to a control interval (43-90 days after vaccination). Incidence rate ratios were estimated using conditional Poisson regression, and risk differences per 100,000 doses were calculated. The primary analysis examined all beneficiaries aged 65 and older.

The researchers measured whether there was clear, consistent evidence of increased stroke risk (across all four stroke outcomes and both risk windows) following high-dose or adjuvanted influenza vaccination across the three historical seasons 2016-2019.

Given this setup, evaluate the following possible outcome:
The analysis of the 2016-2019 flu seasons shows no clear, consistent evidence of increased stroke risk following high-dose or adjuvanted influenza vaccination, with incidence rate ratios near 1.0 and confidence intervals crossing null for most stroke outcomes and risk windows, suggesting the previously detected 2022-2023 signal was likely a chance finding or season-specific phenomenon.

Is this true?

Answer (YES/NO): YES